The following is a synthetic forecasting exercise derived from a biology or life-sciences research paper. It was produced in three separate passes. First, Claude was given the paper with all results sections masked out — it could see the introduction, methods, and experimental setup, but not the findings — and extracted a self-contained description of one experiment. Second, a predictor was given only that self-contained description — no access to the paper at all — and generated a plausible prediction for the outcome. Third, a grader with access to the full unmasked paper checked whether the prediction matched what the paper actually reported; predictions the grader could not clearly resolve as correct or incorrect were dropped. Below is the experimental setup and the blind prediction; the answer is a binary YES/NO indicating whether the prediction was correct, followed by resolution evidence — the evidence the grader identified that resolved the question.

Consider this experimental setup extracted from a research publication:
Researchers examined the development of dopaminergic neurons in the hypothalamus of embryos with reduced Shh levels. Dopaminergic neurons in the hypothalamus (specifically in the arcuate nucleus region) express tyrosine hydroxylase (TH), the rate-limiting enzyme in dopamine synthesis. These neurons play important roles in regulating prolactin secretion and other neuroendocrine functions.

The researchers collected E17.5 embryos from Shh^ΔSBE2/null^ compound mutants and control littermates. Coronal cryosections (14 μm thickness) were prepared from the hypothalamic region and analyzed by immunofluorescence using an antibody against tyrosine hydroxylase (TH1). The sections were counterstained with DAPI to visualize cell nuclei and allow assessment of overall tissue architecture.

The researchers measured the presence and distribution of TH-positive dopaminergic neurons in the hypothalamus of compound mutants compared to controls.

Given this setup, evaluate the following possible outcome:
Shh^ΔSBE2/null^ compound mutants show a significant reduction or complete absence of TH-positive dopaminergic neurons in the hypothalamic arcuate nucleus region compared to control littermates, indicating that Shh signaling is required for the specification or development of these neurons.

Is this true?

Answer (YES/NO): NO